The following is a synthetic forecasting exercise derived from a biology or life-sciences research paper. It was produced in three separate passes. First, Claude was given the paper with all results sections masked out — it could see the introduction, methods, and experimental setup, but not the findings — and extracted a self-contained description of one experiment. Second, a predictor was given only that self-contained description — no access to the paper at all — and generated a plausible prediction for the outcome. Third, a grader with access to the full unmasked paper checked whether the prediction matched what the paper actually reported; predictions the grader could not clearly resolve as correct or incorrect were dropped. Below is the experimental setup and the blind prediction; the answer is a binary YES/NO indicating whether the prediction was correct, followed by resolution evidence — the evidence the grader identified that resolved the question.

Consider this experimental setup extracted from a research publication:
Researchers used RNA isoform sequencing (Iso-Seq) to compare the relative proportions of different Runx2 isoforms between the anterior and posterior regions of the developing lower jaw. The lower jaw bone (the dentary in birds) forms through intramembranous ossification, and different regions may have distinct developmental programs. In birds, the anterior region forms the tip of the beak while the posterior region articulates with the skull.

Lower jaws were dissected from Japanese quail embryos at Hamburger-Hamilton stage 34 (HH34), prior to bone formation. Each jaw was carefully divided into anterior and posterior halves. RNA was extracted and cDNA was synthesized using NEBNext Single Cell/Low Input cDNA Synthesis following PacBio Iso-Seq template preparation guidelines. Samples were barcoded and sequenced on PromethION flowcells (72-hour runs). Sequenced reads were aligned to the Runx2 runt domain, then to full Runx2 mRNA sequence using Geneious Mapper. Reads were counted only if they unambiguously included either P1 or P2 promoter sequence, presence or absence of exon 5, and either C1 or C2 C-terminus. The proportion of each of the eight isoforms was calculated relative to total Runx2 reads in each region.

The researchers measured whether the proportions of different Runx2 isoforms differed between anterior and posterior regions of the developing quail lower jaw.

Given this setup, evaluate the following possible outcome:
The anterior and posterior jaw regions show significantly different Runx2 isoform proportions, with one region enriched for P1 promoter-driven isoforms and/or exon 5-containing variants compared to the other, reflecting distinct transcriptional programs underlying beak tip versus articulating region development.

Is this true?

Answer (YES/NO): NO